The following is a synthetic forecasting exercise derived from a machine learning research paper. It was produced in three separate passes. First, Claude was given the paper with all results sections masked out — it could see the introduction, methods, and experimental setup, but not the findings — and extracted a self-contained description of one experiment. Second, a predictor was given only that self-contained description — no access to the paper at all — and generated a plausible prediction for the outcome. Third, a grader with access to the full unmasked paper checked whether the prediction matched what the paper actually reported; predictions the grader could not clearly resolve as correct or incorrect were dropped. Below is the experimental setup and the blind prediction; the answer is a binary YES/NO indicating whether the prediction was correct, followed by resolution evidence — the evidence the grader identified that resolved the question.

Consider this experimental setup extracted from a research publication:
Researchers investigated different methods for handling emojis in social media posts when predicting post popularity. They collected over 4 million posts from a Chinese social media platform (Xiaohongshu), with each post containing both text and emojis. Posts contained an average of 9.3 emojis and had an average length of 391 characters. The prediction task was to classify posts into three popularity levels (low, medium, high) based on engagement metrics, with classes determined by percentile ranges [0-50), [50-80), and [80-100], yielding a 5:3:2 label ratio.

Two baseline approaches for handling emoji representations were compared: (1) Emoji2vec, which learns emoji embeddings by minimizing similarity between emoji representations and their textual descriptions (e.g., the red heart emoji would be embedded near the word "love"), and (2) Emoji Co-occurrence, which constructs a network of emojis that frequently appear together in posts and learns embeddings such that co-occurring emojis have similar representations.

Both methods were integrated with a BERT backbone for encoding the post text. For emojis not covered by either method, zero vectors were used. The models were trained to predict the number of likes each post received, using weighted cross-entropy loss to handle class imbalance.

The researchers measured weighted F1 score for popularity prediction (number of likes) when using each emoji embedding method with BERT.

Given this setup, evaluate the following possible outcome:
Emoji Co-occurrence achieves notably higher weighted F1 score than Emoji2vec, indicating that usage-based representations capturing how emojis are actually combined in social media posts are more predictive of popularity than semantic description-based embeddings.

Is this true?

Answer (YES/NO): NO